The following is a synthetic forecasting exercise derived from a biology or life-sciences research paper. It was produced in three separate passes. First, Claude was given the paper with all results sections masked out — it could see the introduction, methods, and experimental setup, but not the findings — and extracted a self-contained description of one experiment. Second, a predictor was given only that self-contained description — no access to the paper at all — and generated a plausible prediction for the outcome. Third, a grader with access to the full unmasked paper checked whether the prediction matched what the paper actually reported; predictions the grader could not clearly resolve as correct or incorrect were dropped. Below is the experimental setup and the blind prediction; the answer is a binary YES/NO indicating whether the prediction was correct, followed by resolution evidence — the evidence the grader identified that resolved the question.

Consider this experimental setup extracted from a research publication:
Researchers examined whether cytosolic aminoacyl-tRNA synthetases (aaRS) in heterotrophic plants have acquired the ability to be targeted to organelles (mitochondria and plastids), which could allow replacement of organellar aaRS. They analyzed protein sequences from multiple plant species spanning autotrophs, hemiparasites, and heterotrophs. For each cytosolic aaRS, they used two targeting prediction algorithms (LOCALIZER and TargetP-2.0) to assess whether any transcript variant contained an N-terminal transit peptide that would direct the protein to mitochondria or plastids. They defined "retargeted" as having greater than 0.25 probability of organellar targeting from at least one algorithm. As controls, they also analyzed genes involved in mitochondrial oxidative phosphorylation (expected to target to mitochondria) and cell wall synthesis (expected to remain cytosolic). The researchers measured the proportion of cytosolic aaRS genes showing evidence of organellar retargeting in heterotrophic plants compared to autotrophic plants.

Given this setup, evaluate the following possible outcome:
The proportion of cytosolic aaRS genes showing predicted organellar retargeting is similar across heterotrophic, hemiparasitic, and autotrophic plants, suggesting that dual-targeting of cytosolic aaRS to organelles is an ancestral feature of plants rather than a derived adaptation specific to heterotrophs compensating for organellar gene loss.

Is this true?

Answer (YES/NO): NO